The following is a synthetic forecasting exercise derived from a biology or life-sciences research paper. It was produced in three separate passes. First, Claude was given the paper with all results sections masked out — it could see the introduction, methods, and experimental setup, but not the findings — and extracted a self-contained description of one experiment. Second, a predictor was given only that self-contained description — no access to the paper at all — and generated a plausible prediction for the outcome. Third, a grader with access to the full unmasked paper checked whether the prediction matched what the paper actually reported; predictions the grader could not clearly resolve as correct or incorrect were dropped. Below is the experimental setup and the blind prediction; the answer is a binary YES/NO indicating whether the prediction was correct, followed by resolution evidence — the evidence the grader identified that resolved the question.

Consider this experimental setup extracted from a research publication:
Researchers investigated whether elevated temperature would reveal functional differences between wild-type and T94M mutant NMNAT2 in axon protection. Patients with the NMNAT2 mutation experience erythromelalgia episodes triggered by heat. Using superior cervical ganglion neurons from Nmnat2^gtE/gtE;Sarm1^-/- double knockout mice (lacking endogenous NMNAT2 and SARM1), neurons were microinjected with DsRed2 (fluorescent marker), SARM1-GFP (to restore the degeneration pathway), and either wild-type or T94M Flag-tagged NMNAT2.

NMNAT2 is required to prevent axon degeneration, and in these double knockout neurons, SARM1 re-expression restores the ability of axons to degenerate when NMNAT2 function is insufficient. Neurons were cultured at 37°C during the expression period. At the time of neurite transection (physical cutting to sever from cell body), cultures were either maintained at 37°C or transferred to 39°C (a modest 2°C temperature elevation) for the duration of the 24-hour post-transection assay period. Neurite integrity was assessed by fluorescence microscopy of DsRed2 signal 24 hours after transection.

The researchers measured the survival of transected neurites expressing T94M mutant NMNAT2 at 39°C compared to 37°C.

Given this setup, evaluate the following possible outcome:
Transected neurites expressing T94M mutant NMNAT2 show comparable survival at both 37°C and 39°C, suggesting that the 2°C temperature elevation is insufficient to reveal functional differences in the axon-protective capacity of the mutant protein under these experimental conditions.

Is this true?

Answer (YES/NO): NO